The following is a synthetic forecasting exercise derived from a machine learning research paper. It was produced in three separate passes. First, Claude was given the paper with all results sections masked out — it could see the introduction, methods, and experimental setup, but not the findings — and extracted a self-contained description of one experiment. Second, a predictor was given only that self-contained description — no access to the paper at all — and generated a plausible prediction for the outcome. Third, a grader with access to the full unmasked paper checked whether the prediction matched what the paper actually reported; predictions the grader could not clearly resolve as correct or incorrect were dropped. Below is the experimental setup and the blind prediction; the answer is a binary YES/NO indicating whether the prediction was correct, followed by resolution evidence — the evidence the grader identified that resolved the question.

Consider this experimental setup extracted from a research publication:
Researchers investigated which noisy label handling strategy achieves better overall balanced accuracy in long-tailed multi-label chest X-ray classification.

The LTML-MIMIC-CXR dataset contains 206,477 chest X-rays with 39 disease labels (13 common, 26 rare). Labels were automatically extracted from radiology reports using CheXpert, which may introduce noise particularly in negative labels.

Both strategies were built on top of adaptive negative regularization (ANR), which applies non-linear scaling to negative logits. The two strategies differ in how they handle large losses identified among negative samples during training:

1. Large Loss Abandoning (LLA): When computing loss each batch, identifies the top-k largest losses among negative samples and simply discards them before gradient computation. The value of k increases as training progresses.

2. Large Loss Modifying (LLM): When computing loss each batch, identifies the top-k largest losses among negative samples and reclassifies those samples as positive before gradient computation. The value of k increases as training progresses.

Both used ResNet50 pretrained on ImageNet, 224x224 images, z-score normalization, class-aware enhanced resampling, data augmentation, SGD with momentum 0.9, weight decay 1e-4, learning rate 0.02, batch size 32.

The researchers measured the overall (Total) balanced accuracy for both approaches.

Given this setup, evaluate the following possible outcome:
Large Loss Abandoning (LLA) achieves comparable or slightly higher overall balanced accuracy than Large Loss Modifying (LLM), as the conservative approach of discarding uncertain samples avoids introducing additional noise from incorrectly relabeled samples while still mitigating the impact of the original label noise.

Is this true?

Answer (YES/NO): YES